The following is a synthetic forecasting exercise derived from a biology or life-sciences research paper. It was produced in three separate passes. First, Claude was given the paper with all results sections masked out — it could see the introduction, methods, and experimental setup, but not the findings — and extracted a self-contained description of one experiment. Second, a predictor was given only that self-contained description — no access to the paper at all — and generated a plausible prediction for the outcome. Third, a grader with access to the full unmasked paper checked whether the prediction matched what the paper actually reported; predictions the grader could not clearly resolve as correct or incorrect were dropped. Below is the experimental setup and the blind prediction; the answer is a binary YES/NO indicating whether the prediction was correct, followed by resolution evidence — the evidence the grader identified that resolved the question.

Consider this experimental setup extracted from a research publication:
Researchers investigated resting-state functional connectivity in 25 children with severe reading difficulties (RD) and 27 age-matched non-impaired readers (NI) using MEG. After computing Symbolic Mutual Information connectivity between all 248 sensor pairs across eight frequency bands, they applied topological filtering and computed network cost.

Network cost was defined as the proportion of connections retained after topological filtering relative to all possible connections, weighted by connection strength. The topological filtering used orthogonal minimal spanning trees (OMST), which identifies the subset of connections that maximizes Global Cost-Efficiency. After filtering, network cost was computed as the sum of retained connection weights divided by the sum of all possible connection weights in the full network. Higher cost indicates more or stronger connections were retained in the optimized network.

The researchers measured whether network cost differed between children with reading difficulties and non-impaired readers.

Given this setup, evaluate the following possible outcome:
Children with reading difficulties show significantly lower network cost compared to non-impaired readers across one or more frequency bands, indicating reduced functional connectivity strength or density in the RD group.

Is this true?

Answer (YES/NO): NO